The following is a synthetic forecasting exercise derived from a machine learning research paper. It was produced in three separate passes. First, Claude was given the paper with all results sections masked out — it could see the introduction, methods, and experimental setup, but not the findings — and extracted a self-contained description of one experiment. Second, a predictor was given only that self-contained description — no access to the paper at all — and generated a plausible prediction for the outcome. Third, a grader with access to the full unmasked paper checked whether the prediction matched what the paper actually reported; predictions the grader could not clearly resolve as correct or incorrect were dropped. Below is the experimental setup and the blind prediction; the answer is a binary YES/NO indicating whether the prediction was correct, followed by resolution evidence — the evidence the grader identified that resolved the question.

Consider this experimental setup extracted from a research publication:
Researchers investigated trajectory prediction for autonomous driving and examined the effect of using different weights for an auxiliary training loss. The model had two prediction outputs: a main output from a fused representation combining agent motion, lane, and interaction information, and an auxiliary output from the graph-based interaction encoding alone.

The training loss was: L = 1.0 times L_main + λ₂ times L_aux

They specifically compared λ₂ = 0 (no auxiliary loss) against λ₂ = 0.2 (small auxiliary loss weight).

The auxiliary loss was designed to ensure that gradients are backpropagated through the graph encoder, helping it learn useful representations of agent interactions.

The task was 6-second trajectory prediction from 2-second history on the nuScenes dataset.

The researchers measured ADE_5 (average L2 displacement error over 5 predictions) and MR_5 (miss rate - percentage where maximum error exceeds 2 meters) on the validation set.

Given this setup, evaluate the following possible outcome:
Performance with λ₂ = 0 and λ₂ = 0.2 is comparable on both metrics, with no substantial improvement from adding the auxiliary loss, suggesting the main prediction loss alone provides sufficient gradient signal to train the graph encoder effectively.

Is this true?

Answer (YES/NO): YES